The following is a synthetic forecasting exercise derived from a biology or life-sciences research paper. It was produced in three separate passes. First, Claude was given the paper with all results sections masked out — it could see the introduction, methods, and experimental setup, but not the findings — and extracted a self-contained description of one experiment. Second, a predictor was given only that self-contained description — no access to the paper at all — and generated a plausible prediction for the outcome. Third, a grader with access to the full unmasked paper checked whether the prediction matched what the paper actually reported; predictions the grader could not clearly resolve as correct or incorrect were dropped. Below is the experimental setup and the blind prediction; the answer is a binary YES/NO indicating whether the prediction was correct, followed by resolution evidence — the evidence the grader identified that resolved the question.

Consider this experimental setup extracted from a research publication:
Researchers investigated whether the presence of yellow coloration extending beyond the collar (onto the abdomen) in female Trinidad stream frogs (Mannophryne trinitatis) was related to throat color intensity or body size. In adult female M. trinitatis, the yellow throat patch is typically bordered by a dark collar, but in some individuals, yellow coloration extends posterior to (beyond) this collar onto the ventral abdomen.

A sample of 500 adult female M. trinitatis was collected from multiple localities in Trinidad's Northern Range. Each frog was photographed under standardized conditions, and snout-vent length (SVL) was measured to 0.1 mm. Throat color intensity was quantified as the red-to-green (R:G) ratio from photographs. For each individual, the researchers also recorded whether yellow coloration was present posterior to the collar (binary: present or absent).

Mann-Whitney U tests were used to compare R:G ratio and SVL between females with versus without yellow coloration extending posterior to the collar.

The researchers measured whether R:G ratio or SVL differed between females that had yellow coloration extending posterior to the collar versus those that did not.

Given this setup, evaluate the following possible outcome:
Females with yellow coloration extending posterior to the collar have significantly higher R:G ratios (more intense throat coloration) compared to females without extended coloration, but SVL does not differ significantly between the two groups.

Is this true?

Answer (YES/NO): NO